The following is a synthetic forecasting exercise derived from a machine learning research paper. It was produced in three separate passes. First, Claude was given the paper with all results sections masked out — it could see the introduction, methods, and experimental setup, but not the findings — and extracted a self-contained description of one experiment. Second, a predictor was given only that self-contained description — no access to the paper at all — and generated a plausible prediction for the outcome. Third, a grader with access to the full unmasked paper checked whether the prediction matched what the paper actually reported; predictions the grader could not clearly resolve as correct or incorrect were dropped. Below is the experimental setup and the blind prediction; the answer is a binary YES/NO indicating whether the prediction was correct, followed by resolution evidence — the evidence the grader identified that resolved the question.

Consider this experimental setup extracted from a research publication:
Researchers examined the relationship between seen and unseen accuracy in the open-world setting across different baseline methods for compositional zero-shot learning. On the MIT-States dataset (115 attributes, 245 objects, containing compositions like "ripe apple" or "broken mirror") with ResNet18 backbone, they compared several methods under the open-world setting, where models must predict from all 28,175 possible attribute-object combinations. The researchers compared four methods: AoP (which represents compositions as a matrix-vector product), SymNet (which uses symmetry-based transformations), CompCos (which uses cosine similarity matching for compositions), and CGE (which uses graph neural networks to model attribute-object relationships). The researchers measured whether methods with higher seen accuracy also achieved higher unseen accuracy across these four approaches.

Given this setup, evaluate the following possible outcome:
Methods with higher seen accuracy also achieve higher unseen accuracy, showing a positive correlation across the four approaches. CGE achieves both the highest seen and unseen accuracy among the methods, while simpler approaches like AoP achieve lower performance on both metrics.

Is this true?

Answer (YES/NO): NO